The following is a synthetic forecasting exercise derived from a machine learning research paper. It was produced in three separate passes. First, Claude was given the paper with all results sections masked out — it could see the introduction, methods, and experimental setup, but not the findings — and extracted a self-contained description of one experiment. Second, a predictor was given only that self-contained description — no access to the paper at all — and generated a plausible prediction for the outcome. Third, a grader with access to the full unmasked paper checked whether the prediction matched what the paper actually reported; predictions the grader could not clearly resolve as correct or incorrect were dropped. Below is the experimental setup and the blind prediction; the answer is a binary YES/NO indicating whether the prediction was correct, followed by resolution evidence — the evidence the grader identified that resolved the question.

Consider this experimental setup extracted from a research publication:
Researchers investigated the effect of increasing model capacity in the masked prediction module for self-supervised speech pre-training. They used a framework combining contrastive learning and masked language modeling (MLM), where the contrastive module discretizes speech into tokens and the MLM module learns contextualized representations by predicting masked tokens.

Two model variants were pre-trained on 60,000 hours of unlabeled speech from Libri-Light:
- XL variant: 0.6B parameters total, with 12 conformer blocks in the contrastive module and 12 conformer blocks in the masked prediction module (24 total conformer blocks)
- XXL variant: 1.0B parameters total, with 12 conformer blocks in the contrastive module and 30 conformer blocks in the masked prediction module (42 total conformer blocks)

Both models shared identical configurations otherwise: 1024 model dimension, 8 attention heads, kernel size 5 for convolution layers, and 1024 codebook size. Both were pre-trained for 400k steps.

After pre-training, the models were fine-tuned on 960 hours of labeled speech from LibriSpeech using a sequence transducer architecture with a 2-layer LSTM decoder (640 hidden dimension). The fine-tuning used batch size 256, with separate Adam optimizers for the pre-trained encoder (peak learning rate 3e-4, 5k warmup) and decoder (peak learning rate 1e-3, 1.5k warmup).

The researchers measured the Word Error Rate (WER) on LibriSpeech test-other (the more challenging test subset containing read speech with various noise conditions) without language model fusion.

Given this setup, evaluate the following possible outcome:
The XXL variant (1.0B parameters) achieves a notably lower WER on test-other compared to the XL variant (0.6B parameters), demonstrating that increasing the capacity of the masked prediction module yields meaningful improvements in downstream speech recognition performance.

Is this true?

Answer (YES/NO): NO